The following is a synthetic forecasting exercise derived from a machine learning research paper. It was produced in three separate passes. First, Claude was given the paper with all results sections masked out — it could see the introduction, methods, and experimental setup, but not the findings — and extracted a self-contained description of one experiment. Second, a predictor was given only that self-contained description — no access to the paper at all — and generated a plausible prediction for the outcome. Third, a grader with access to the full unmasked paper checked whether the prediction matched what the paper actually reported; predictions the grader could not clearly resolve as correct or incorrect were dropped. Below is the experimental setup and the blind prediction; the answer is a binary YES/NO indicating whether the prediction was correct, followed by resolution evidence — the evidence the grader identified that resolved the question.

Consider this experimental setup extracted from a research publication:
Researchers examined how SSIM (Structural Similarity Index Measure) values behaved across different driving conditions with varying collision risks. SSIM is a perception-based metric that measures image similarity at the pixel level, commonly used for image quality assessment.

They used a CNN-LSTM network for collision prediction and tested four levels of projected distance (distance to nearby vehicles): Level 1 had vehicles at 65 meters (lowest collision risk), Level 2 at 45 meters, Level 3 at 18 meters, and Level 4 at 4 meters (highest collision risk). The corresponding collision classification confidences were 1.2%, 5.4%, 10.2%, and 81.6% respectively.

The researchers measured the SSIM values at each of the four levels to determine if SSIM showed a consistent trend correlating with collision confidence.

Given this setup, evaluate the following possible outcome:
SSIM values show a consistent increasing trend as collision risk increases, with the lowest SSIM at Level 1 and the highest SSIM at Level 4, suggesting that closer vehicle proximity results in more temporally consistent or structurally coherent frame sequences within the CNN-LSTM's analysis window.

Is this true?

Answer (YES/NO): NO